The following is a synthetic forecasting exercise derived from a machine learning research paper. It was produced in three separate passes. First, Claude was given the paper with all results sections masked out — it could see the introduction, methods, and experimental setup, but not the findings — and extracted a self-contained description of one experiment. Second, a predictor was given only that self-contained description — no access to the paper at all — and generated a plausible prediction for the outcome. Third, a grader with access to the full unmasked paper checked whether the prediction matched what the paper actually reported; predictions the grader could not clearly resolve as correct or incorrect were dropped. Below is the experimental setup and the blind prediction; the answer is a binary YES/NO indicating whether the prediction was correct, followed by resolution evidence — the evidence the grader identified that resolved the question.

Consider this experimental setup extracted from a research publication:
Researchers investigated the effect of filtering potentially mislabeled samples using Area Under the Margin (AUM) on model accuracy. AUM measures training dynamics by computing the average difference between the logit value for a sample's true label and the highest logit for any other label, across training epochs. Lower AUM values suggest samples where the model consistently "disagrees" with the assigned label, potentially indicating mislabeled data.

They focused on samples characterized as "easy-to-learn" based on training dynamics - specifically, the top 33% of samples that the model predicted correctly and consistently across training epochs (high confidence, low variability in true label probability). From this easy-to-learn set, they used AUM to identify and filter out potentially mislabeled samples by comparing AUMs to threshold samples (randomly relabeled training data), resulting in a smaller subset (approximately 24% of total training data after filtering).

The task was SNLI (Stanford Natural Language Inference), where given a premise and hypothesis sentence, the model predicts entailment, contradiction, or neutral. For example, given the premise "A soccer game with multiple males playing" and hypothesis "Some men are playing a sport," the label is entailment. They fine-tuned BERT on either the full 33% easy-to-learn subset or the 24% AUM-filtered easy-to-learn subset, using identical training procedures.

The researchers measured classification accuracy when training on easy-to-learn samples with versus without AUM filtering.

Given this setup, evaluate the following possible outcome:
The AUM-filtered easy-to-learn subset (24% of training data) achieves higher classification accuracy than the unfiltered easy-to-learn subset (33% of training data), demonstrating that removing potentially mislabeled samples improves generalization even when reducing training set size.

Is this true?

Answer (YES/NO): YES